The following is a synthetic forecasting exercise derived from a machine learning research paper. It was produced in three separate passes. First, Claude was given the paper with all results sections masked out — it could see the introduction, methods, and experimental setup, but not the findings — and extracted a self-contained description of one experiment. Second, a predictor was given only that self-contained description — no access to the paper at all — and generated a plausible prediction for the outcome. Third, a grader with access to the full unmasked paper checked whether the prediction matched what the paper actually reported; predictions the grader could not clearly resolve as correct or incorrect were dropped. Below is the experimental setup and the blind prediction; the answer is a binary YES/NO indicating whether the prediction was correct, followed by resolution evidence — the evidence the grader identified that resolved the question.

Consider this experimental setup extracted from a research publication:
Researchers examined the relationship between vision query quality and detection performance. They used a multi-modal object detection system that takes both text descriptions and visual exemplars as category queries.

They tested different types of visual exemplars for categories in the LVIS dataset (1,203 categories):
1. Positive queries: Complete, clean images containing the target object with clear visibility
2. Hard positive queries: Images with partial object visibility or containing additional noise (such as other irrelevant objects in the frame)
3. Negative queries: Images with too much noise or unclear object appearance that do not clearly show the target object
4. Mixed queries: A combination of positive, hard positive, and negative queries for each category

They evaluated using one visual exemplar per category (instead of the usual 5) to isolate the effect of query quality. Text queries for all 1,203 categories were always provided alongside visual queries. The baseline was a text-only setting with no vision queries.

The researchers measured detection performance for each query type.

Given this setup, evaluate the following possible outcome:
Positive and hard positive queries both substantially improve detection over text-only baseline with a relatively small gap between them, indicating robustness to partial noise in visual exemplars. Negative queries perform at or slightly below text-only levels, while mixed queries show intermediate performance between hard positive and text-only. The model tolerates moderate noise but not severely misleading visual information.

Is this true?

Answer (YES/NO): NO